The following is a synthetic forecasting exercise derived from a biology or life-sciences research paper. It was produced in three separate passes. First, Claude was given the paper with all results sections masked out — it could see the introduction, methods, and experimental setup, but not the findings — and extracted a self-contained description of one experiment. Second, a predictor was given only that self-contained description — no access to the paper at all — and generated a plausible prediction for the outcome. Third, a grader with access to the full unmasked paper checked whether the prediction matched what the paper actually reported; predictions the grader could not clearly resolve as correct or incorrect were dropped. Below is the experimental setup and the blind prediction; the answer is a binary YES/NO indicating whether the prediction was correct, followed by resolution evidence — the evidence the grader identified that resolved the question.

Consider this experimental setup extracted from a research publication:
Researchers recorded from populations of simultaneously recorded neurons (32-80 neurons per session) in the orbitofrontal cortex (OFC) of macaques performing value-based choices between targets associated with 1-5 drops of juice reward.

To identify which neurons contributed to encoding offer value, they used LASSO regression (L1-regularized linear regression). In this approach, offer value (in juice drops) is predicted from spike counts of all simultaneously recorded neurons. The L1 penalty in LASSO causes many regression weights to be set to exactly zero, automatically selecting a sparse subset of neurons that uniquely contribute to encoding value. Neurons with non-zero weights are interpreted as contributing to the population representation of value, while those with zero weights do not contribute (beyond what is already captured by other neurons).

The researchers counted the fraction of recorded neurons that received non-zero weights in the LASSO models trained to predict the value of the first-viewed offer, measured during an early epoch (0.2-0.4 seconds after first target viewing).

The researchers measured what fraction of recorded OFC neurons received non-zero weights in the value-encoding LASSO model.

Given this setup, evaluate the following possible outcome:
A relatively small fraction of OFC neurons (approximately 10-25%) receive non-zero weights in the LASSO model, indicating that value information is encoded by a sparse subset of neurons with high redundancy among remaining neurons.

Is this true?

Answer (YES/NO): NO